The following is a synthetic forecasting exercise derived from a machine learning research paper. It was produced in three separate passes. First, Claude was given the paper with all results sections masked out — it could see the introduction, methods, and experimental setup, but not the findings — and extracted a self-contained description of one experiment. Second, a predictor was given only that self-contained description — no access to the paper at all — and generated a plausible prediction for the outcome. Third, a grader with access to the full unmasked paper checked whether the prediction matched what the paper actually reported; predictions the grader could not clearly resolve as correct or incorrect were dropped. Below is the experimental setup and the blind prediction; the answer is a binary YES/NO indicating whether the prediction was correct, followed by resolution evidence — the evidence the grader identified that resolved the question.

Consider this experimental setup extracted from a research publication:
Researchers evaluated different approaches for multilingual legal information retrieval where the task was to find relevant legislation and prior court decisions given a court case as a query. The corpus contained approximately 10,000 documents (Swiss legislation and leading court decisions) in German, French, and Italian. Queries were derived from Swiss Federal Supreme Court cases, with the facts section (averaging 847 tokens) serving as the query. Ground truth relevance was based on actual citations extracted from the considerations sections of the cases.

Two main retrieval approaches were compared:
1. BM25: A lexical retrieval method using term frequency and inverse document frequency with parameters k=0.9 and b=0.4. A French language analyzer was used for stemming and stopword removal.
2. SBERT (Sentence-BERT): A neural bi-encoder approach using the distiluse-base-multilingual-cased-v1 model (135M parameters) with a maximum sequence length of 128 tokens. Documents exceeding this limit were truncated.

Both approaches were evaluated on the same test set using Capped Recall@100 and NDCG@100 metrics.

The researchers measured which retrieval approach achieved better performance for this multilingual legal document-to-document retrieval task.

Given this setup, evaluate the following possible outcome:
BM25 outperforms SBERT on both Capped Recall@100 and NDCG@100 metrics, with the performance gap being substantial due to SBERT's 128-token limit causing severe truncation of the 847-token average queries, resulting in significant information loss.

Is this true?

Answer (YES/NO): NO